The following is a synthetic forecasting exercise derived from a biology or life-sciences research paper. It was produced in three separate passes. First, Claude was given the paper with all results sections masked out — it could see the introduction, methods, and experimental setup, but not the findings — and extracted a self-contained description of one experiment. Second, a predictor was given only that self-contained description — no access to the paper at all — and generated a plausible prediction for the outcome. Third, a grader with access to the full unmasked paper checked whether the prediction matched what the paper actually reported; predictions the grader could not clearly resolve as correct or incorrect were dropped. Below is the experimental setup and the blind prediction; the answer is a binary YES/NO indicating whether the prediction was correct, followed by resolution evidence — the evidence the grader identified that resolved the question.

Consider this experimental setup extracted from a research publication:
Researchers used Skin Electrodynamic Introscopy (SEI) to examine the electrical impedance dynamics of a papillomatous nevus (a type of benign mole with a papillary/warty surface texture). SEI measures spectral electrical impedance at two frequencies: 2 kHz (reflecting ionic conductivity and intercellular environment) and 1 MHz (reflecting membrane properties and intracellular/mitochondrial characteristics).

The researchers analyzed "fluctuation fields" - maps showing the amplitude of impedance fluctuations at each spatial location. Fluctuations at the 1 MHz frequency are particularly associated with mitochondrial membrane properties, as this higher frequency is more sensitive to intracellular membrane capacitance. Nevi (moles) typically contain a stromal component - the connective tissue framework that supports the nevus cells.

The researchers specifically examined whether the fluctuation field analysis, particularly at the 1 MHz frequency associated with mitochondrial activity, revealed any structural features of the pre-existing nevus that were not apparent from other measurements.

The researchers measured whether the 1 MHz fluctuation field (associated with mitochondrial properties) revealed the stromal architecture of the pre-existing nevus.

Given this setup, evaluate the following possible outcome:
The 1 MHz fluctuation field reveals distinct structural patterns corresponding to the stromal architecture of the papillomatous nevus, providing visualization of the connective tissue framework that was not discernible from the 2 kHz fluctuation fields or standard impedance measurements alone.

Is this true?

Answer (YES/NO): YES